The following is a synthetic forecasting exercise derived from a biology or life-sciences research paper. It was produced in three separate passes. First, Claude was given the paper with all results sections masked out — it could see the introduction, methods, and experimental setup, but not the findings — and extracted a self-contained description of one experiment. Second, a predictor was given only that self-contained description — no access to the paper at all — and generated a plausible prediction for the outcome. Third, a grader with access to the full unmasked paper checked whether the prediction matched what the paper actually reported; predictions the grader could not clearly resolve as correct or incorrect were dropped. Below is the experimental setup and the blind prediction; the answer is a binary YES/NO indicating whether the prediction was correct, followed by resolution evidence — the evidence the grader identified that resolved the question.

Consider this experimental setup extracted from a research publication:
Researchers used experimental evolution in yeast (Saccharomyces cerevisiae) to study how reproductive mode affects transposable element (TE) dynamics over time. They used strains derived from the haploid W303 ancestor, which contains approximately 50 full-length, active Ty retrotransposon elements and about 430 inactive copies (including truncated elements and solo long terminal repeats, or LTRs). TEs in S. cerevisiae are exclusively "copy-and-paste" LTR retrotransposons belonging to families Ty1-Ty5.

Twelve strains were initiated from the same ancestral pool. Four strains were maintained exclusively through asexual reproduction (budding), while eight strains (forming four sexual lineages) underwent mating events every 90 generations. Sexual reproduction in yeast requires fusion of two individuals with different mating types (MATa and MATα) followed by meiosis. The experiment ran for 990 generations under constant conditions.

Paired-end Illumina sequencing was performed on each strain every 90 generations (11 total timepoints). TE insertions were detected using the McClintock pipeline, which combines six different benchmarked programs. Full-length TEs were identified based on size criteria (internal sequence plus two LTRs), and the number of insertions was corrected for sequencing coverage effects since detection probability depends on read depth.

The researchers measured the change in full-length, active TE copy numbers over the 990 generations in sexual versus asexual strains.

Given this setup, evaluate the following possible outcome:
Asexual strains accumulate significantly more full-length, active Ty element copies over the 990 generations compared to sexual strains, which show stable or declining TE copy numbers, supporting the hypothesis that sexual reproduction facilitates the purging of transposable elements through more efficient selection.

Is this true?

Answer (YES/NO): NO